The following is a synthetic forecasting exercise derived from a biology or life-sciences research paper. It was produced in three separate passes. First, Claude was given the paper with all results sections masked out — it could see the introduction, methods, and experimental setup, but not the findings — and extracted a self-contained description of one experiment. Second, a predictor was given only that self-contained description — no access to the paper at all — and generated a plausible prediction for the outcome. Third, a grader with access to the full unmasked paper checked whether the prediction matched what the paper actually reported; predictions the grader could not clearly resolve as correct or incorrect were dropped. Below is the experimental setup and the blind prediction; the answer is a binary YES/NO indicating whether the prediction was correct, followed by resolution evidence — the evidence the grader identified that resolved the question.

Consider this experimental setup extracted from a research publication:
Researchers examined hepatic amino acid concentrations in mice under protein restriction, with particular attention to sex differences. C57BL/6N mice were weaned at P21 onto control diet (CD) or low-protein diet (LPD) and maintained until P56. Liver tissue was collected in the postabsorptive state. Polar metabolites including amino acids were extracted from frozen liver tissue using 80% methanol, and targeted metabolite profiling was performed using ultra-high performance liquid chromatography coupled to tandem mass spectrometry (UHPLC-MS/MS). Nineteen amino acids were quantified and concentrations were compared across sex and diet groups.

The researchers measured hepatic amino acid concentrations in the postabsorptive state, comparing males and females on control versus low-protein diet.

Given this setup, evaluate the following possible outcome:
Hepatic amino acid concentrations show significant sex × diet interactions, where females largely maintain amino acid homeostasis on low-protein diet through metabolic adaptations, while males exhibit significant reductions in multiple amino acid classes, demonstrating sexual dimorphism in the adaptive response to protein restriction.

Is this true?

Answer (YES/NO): NO